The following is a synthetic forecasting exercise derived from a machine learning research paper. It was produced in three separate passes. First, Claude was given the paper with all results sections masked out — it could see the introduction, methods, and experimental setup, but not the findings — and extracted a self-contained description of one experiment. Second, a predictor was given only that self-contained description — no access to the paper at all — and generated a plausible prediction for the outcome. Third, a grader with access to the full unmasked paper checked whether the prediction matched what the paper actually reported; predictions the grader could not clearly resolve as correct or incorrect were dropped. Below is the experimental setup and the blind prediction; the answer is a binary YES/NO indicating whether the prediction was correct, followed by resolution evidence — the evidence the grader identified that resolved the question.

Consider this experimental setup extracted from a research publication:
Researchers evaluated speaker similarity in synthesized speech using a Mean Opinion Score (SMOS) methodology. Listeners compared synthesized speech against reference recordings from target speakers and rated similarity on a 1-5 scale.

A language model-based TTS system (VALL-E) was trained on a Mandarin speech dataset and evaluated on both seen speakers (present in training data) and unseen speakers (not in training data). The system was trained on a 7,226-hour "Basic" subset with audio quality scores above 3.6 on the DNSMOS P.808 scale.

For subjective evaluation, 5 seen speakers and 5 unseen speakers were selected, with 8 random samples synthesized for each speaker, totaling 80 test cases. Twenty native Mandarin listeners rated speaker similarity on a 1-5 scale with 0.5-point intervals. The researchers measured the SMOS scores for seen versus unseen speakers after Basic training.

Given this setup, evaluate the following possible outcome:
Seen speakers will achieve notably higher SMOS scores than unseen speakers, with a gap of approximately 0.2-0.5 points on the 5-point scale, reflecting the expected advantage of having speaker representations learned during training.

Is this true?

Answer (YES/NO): YES